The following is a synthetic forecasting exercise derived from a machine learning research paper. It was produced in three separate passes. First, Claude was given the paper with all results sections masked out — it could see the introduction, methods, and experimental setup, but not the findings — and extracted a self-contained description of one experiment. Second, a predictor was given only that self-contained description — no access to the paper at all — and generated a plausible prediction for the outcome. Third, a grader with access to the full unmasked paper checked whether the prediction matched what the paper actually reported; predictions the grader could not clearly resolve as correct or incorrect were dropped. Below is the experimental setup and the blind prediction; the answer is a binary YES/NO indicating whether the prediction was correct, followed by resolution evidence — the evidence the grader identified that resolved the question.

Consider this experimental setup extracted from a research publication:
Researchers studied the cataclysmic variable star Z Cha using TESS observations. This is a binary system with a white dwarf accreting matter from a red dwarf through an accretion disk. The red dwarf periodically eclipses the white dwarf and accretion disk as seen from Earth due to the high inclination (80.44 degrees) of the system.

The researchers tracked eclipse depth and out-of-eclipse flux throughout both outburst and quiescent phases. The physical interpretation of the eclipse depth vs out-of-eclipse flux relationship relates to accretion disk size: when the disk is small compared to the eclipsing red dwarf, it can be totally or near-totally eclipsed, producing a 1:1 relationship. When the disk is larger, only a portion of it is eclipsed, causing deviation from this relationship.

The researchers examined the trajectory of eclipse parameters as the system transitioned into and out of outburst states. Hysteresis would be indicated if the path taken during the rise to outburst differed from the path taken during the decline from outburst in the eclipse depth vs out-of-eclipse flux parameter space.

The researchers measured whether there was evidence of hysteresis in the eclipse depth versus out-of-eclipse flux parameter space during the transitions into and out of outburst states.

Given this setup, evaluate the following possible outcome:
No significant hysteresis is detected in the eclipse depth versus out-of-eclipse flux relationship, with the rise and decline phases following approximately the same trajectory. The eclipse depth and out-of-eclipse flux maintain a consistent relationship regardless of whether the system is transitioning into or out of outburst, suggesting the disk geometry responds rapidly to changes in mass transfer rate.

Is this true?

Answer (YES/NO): NO